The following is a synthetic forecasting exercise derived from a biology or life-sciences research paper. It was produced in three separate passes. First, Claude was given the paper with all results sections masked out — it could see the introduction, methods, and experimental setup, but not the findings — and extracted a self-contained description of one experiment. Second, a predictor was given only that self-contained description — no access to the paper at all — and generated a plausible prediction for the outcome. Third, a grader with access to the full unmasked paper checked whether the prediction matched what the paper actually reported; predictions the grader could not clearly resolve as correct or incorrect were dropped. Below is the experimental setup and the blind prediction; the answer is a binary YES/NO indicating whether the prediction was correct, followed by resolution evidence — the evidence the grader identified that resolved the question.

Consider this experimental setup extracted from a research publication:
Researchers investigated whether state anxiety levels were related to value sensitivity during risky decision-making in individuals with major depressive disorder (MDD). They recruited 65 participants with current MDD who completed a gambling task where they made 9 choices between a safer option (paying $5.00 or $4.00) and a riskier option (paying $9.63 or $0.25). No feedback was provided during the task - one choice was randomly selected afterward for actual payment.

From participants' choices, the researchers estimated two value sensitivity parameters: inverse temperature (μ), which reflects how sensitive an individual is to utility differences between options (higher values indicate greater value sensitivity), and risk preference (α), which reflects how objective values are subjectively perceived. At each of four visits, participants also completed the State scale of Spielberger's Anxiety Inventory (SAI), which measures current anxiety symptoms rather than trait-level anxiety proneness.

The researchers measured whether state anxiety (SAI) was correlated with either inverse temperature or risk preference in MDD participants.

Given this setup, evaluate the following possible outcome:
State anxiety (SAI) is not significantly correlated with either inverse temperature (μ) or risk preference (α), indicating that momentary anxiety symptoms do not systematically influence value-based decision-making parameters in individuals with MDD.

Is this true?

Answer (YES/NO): YES